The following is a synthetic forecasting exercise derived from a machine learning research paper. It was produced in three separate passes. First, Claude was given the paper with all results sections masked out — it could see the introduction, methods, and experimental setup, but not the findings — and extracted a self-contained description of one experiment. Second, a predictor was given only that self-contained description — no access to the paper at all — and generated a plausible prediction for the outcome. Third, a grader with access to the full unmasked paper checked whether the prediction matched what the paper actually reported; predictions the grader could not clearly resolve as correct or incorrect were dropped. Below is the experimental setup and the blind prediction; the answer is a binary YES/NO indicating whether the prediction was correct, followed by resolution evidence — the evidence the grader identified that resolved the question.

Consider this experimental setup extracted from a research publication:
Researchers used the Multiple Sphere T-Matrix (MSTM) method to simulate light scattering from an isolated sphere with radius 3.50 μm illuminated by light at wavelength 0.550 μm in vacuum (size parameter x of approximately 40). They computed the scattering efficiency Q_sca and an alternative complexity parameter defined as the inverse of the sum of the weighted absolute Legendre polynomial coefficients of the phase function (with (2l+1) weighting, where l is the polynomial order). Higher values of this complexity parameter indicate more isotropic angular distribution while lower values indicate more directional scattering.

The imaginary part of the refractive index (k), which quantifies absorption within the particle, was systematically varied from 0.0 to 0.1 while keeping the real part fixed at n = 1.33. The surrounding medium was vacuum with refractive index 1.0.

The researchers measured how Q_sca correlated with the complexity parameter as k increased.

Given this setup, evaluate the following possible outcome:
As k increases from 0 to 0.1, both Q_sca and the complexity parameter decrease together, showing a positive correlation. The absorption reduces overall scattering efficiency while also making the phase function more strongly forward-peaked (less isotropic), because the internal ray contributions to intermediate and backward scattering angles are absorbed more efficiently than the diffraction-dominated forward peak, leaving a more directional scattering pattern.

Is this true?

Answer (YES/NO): YES